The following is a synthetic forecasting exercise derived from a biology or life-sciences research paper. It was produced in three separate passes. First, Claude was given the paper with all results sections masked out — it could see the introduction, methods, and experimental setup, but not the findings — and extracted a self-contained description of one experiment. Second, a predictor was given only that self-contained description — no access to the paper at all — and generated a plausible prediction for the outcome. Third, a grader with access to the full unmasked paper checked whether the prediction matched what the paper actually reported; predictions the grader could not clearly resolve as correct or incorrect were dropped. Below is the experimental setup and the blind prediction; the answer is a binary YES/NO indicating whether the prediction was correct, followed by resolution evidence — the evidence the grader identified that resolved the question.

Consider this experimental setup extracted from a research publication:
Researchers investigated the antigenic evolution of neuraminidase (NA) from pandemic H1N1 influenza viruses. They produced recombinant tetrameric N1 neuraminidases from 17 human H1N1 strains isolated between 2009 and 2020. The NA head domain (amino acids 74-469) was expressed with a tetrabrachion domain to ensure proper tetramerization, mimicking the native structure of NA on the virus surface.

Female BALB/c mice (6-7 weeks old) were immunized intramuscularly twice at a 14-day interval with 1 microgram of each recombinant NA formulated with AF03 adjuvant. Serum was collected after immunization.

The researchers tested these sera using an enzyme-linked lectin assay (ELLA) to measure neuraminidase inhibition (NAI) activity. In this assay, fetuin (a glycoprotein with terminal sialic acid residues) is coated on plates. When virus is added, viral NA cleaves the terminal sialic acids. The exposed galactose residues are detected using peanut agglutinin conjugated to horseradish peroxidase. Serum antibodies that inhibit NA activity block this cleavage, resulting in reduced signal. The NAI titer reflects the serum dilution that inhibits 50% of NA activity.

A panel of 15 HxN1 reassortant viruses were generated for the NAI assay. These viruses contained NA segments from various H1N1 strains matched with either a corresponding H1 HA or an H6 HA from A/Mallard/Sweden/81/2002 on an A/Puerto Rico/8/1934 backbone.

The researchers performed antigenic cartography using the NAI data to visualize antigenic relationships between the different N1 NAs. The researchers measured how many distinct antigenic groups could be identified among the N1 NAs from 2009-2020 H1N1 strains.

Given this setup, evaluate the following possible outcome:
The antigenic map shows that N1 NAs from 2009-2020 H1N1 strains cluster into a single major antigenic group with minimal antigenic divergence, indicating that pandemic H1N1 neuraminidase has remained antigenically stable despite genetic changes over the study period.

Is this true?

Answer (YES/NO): NO